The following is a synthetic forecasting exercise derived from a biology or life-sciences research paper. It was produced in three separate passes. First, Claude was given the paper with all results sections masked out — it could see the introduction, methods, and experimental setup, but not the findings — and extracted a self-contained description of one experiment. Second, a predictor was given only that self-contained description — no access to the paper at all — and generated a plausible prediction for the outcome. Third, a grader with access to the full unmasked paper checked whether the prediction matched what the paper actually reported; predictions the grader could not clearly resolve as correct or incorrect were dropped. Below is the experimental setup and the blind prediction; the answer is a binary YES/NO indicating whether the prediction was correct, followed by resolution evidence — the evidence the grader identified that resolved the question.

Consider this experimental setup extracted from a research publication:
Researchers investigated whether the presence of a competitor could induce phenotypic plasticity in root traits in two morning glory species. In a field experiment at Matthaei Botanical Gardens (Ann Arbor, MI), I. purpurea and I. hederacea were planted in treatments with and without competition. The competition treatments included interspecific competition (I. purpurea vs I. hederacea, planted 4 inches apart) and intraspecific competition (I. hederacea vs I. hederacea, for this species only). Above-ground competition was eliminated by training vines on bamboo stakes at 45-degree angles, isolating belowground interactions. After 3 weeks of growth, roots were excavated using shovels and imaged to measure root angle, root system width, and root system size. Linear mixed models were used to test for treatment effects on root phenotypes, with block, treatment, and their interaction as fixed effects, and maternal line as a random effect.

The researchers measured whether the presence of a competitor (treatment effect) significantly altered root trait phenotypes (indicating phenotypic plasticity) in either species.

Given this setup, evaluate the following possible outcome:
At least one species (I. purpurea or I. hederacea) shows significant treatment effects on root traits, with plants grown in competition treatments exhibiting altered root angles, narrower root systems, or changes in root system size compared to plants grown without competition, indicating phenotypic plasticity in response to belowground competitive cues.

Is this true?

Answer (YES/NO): NO